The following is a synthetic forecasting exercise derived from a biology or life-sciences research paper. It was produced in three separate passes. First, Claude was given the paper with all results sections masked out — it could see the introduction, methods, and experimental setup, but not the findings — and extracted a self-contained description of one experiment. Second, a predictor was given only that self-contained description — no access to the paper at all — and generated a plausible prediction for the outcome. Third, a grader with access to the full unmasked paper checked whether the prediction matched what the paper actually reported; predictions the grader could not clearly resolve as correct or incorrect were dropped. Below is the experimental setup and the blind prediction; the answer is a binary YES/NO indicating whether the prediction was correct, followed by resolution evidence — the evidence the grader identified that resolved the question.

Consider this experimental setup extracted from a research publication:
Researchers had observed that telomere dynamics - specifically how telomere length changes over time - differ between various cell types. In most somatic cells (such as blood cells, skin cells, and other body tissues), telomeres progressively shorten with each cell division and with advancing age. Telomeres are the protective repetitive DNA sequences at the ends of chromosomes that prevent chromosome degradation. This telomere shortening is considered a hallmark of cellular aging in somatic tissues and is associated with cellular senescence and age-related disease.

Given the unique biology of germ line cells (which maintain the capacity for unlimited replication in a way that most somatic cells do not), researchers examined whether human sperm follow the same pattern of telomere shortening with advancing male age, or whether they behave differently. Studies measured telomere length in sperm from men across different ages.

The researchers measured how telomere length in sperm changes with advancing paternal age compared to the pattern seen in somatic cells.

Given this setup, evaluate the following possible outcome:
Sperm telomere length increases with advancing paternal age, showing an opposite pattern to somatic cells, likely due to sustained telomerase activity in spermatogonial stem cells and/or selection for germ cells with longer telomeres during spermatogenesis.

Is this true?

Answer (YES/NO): YES